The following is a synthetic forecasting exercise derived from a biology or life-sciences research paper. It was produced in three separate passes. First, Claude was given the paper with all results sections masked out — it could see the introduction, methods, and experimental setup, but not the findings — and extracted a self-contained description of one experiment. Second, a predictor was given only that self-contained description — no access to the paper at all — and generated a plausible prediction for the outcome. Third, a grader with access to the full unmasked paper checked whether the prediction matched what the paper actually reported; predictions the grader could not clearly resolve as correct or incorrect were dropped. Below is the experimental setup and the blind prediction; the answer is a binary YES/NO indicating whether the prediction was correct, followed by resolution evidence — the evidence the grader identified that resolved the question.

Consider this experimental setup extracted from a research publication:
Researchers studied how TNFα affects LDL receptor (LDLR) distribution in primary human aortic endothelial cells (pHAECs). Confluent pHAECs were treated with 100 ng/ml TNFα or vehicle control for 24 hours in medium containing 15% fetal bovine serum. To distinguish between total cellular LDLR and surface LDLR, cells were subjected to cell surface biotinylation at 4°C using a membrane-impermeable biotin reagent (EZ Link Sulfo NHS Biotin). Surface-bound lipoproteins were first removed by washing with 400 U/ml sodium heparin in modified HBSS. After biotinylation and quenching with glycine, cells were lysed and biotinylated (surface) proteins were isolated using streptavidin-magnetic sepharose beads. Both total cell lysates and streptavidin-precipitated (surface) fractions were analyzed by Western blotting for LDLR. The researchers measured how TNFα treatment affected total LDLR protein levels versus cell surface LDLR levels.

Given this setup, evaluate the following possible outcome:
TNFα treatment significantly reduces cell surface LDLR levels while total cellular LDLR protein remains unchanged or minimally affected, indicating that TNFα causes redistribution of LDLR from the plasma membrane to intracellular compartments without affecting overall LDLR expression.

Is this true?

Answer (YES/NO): NO